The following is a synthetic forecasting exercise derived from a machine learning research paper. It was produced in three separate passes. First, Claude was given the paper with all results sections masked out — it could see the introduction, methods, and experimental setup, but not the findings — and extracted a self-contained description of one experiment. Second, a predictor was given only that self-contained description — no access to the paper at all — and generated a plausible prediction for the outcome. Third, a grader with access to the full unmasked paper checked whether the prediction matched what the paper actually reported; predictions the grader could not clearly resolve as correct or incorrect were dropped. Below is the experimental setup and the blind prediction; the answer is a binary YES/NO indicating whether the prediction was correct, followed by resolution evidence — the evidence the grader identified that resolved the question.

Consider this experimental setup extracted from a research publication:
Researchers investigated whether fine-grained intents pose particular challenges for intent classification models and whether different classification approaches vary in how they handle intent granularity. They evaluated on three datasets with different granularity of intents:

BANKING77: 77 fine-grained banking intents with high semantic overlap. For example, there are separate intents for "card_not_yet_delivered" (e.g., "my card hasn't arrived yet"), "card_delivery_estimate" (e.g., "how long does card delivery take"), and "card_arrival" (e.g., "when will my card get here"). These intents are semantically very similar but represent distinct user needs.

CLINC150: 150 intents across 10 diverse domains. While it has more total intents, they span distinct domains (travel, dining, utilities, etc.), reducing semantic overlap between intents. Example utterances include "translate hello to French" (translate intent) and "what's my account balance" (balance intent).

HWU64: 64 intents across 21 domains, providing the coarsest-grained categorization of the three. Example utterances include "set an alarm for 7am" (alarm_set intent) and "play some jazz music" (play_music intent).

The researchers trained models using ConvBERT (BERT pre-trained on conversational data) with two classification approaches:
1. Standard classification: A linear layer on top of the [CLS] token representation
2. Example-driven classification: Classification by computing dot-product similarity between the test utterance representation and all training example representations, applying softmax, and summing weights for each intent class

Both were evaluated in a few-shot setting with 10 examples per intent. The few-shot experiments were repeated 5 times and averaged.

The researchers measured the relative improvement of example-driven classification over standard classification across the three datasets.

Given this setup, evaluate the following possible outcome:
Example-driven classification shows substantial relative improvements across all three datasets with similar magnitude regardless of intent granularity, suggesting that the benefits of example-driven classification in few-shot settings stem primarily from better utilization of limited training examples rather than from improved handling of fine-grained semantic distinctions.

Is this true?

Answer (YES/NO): NO